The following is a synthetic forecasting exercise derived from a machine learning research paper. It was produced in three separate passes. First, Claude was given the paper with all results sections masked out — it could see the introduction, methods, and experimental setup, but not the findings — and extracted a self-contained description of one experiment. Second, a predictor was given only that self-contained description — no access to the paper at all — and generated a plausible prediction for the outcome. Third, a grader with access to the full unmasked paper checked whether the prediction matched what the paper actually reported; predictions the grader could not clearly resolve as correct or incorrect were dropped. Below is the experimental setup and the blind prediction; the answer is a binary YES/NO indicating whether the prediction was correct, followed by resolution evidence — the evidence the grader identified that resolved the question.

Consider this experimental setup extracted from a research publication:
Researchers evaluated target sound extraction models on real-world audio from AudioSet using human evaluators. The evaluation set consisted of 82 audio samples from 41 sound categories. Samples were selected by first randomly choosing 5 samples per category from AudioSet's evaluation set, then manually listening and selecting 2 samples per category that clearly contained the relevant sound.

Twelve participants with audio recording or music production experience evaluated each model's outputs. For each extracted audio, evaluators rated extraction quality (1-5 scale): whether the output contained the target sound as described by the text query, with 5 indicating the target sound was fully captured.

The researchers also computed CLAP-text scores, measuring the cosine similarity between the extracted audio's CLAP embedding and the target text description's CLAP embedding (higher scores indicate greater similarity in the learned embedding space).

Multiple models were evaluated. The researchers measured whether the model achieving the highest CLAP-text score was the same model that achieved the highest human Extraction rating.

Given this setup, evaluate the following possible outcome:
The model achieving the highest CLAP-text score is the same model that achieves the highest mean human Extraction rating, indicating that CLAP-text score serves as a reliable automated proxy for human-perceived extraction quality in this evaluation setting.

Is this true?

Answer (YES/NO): NO